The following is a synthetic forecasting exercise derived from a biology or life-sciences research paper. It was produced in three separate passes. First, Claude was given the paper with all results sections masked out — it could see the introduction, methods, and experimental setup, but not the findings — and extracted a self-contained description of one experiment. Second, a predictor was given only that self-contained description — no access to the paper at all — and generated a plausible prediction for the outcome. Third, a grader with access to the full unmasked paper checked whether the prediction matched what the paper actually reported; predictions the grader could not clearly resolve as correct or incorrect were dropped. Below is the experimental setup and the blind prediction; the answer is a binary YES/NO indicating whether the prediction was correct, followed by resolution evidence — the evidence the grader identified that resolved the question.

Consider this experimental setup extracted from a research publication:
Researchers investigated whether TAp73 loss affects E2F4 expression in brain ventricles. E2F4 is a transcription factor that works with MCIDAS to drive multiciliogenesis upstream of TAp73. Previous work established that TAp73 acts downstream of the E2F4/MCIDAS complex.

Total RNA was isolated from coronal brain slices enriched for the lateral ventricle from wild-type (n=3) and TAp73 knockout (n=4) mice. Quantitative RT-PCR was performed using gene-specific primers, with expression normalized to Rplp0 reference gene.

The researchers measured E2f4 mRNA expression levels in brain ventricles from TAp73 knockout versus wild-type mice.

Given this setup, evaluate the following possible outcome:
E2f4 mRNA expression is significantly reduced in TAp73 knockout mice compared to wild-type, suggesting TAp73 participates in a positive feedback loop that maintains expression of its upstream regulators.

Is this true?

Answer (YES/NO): NO